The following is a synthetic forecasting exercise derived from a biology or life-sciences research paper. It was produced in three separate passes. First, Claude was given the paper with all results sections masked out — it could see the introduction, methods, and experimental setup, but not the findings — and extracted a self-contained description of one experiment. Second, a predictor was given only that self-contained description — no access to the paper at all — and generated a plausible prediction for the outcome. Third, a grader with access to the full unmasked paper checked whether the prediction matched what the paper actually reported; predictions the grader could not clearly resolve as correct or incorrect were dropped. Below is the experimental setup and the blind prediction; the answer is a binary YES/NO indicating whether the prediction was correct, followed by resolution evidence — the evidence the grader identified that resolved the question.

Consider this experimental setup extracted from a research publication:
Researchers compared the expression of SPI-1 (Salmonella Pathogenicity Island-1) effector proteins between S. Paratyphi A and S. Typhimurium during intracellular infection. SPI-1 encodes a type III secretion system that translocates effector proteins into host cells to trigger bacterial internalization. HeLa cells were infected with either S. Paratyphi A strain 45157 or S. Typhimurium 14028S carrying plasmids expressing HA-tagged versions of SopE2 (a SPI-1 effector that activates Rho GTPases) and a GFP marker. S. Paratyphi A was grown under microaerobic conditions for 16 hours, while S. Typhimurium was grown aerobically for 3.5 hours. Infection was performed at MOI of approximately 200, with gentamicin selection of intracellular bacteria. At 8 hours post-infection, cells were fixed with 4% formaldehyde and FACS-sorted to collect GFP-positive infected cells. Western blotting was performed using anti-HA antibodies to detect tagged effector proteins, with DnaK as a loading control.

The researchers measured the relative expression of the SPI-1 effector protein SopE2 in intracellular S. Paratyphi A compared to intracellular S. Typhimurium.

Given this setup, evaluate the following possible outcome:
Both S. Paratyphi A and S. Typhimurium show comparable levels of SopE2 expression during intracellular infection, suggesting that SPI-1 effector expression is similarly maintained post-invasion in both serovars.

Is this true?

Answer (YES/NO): NO